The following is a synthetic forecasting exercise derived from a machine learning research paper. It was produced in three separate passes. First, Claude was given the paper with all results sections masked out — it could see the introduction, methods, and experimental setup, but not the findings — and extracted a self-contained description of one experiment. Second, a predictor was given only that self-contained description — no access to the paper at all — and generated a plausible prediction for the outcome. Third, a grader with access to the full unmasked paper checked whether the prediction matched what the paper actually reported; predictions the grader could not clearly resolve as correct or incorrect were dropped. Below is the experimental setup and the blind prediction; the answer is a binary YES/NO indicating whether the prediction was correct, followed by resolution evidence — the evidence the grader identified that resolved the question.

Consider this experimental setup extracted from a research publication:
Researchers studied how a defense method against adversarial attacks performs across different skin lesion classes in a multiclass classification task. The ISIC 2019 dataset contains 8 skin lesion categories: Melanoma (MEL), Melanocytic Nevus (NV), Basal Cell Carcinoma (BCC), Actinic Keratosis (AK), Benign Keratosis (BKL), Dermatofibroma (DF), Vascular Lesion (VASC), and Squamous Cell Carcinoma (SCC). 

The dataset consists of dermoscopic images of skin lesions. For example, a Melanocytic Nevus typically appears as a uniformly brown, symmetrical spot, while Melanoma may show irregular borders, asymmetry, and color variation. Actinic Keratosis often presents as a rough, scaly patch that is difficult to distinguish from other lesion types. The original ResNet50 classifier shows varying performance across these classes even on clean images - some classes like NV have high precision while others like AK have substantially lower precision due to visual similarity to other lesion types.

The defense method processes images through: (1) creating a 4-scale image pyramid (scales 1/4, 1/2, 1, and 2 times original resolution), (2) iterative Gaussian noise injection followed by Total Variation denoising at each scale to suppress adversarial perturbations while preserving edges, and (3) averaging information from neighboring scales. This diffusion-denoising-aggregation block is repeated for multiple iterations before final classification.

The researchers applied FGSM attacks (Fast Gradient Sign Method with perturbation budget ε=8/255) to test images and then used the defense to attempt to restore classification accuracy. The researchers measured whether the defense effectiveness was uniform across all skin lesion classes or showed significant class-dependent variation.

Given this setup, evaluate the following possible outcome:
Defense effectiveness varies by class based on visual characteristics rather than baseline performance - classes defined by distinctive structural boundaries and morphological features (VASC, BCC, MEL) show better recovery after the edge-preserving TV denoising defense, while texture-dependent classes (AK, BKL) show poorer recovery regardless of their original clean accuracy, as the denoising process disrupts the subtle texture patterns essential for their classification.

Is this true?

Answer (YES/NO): NO